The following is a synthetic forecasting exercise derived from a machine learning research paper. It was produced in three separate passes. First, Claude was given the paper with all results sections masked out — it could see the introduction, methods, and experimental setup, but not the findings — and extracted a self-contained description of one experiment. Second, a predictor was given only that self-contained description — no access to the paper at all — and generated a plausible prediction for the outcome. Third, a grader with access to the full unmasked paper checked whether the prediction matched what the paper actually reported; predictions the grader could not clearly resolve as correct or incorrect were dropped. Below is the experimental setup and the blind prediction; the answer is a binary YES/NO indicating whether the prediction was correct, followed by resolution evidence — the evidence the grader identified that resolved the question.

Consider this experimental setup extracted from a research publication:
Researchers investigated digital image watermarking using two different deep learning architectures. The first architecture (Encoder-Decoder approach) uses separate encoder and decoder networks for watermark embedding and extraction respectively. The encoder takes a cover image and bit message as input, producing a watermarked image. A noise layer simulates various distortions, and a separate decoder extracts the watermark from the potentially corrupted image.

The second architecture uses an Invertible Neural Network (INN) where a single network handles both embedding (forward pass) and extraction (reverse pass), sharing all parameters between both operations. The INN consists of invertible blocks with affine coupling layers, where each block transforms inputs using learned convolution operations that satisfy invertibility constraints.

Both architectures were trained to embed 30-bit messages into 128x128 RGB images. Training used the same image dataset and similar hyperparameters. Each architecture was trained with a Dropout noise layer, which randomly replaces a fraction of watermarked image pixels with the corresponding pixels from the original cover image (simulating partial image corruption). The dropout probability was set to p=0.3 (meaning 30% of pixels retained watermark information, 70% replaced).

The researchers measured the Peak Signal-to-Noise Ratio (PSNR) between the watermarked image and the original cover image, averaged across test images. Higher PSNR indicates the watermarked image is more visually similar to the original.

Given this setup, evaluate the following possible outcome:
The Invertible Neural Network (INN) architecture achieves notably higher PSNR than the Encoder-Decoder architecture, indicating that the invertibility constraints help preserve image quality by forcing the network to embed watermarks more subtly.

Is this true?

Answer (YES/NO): NO